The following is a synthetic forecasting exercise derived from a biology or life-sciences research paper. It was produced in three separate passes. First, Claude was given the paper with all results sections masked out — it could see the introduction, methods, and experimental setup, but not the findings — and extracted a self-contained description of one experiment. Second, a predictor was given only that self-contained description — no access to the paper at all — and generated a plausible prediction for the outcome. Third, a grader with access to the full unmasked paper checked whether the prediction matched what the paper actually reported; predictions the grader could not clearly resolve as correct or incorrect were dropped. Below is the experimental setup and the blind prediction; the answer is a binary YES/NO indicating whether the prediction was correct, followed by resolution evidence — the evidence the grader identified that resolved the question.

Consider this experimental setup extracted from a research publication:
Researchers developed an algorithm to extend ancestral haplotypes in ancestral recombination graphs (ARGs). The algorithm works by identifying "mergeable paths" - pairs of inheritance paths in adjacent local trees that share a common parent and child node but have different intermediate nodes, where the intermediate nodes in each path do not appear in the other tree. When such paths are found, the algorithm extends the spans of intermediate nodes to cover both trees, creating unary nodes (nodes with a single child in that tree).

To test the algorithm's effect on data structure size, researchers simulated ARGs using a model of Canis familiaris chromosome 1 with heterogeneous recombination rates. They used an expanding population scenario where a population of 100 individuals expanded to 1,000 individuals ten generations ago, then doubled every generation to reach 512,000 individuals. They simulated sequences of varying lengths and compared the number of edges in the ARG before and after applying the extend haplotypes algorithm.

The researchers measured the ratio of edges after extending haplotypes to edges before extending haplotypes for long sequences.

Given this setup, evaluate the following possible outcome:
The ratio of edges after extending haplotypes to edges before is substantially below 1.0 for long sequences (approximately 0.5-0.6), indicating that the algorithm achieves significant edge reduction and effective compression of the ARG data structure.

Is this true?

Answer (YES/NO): YES